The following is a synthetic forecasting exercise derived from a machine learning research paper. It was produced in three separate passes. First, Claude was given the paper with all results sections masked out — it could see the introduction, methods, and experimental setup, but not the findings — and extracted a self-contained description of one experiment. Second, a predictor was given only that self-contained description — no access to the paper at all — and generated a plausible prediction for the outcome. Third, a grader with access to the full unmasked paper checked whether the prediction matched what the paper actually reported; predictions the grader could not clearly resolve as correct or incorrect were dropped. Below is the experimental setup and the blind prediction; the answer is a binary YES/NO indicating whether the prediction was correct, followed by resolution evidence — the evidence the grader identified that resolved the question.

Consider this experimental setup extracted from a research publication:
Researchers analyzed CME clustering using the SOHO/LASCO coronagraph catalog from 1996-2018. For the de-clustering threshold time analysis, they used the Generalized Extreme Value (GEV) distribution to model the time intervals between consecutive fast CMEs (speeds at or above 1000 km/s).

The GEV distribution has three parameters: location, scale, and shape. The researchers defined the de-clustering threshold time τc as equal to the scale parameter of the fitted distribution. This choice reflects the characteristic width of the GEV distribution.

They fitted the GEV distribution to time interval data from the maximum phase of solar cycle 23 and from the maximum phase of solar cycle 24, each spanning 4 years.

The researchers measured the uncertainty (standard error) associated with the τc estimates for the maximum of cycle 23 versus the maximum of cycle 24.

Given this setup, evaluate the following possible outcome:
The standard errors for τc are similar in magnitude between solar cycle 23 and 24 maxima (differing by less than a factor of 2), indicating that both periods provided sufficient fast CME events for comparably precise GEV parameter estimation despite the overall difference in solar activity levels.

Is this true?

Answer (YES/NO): NO